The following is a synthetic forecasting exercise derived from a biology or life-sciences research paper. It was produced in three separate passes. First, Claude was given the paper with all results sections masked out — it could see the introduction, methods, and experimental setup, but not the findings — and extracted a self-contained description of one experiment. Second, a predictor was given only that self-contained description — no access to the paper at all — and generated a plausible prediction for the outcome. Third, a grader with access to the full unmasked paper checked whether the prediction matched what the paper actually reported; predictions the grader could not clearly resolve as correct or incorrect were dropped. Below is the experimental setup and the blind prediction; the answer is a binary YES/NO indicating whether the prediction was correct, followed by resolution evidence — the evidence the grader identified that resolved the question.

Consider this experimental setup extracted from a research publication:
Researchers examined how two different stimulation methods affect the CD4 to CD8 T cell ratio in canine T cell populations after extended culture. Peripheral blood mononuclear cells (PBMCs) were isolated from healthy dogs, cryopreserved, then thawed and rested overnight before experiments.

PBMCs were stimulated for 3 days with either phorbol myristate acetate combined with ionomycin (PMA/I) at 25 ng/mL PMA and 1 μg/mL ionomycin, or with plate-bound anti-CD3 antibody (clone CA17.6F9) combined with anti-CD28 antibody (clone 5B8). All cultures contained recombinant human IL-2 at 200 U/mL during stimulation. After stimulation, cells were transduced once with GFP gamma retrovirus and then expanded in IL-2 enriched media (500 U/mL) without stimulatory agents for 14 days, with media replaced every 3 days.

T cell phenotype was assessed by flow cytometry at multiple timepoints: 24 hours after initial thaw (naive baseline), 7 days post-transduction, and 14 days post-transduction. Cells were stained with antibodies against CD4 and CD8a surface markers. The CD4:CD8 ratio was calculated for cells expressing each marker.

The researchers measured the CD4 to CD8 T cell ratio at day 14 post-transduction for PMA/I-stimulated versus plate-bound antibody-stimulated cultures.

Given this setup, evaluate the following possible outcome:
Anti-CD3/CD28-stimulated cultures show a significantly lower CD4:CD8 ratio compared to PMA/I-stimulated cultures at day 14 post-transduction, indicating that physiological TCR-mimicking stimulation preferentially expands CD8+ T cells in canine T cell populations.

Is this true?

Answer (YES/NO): NO